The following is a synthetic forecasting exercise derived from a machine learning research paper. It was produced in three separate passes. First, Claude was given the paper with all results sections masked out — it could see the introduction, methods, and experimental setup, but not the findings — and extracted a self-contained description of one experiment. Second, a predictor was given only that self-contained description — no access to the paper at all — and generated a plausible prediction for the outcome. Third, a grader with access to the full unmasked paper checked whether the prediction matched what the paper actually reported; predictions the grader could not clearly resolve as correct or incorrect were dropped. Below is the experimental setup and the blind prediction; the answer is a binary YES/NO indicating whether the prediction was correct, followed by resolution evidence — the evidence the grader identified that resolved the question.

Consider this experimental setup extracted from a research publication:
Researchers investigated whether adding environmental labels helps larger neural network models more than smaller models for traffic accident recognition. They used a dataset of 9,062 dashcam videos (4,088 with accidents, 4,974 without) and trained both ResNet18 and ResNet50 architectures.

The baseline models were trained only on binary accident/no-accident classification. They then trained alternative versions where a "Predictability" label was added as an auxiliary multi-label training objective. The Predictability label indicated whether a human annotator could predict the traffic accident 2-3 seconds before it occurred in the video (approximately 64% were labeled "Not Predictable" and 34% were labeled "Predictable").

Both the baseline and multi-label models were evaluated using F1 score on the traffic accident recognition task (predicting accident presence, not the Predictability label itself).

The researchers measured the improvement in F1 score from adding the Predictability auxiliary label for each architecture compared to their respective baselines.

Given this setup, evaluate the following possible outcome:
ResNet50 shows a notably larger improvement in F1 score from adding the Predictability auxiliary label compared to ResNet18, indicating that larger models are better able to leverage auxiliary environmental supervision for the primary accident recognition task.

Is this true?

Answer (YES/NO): YES